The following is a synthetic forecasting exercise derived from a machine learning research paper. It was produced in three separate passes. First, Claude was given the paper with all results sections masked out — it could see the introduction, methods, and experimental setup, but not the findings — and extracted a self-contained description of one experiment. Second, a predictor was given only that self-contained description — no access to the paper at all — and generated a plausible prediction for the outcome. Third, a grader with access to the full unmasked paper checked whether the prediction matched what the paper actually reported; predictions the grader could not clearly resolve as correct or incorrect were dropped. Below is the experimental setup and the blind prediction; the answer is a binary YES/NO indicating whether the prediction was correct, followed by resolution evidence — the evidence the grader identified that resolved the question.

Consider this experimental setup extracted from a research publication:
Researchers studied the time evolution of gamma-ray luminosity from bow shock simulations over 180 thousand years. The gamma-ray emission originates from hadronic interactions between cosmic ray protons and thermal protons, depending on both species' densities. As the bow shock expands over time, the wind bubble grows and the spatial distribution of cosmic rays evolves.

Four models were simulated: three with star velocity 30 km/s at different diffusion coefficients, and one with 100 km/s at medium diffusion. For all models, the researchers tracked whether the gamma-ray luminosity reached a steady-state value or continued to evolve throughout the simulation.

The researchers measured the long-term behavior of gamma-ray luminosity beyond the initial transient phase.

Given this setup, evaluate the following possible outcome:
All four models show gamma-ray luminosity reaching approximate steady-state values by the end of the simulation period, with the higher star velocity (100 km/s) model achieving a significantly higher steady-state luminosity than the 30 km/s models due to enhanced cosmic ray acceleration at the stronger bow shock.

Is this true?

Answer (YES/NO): NO